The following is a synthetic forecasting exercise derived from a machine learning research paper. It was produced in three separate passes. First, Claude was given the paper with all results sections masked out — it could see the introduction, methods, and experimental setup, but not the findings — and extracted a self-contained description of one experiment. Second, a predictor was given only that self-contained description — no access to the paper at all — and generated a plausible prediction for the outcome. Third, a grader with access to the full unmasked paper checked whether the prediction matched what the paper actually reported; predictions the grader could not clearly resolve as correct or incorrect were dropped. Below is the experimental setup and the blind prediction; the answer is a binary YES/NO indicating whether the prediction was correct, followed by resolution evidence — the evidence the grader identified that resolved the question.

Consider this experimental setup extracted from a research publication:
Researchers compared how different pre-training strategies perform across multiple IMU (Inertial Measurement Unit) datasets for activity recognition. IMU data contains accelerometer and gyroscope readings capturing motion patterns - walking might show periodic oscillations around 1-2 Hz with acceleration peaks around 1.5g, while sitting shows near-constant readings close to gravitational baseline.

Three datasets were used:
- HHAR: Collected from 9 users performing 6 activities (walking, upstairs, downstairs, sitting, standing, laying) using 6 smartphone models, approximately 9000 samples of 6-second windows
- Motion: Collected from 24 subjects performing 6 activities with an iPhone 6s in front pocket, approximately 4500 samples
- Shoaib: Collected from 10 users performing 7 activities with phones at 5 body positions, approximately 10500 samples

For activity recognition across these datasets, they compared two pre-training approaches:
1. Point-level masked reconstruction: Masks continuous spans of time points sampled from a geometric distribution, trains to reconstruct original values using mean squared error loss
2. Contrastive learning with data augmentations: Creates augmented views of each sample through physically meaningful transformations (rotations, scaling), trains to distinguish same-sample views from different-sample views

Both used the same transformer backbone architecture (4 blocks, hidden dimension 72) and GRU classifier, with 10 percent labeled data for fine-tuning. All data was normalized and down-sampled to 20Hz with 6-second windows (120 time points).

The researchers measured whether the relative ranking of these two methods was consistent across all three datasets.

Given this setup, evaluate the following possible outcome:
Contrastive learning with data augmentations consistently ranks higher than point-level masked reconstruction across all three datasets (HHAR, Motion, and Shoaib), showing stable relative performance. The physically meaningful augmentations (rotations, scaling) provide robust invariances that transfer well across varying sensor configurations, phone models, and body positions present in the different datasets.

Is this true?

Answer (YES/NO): NO